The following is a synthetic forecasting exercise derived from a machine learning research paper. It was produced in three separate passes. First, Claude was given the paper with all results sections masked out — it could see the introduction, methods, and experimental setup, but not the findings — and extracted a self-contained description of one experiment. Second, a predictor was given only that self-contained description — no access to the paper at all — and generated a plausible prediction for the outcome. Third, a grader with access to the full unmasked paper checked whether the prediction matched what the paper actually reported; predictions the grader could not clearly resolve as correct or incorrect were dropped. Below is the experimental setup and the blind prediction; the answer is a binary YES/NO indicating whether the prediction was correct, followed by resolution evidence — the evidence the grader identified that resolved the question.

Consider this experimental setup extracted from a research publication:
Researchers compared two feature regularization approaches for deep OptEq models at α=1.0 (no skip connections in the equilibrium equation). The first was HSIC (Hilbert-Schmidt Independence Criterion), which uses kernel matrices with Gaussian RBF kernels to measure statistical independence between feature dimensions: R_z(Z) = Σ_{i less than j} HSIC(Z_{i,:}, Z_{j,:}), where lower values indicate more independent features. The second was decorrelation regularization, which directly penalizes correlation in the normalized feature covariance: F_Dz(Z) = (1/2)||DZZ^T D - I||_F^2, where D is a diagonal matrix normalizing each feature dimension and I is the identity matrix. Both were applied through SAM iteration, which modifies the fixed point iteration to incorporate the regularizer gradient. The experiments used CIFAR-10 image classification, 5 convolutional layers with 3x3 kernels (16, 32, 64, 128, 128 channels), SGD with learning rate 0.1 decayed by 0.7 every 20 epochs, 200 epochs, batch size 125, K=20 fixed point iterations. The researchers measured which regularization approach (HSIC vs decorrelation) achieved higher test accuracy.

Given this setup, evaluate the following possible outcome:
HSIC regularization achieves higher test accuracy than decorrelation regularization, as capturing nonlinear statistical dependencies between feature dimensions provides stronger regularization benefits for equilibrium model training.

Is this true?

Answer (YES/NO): YES